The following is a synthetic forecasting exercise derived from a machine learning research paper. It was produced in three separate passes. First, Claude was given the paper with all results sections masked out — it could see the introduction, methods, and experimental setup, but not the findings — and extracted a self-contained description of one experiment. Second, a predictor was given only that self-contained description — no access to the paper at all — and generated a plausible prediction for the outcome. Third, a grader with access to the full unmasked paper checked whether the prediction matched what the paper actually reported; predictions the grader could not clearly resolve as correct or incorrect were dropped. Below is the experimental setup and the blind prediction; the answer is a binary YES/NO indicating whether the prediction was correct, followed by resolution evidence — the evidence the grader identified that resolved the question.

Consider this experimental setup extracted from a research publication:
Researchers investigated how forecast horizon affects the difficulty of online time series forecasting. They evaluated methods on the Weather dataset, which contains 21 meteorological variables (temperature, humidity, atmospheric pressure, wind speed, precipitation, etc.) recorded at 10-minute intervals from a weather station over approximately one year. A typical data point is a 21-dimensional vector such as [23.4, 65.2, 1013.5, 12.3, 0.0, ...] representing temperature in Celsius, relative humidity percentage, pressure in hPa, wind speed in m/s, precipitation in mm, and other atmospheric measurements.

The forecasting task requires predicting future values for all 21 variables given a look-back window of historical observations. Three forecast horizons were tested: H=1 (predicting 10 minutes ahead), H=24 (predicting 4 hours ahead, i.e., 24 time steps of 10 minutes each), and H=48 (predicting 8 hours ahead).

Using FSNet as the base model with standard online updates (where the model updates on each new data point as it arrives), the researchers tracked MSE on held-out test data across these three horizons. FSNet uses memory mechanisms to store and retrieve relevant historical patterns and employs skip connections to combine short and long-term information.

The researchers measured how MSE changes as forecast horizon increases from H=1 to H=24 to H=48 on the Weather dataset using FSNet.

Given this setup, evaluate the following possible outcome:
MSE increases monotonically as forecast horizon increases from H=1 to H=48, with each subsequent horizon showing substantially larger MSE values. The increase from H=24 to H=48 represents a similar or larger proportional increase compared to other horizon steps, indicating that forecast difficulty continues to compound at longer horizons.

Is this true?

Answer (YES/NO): NO